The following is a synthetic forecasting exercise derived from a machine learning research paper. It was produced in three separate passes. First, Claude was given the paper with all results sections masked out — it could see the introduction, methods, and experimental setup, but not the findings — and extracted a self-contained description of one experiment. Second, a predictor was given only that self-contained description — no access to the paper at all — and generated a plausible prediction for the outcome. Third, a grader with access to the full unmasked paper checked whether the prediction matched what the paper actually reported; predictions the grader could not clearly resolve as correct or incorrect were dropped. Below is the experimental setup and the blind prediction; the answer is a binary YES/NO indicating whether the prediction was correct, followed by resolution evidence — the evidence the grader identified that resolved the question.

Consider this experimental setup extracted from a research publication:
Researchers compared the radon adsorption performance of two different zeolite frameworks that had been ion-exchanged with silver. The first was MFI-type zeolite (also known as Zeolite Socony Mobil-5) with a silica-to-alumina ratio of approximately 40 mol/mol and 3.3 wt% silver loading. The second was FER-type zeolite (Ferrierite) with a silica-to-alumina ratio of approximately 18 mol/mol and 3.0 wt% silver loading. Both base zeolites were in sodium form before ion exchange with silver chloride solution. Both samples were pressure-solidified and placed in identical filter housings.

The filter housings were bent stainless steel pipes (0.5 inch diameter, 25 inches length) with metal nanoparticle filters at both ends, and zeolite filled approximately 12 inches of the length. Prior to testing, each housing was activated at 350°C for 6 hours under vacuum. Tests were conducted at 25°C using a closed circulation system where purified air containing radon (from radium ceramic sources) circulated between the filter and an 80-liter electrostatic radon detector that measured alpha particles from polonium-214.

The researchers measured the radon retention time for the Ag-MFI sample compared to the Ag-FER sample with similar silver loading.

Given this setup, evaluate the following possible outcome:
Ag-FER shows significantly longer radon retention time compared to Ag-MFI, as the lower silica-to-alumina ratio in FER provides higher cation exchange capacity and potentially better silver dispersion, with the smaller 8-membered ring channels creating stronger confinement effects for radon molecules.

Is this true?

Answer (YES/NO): YES